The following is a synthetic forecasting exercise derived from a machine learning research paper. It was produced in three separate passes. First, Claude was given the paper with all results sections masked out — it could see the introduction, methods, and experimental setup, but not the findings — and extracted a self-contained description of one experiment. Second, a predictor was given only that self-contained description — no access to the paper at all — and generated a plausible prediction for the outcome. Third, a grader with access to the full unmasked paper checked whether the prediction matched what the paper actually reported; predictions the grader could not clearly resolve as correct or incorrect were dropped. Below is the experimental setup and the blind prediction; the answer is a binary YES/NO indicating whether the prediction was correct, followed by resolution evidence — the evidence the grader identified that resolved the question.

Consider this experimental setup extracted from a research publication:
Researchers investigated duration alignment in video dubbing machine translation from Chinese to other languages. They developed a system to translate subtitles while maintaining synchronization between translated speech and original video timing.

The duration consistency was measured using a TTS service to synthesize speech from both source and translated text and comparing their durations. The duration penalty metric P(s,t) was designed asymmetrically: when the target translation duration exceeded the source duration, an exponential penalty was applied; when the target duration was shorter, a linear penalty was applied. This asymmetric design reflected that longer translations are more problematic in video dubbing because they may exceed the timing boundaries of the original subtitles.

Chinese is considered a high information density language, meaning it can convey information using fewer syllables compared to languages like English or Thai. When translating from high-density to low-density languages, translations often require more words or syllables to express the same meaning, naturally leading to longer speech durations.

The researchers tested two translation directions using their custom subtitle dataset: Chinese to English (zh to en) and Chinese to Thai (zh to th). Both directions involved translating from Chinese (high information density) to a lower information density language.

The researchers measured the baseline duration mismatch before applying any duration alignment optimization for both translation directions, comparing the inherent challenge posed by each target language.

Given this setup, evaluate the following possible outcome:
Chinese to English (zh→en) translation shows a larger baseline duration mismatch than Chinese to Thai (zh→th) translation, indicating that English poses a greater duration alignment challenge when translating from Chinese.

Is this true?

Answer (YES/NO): YES